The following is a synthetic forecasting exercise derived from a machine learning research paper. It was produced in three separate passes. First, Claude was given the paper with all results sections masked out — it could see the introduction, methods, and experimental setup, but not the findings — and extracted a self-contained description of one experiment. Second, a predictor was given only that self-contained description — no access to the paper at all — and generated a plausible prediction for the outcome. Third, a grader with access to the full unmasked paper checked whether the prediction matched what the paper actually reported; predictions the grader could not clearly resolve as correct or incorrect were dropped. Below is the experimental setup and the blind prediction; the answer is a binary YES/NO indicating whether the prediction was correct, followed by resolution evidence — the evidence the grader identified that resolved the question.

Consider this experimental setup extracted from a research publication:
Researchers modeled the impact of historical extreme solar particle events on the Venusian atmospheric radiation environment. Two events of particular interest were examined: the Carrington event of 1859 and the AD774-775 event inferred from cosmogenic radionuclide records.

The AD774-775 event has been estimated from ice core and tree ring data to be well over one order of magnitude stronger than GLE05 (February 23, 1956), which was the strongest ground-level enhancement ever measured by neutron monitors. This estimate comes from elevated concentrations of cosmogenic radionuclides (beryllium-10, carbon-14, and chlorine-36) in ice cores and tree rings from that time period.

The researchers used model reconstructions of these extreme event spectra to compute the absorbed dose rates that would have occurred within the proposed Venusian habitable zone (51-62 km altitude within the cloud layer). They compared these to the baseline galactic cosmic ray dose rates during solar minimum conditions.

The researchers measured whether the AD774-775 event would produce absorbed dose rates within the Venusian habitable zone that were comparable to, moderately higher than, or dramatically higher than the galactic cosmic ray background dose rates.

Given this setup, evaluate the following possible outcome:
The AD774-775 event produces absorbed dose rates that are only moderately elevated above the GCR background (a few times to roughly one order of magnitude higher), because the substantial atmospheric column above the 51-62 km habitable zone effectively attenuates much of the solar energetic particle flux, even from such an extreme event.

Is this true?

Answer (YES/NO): NO